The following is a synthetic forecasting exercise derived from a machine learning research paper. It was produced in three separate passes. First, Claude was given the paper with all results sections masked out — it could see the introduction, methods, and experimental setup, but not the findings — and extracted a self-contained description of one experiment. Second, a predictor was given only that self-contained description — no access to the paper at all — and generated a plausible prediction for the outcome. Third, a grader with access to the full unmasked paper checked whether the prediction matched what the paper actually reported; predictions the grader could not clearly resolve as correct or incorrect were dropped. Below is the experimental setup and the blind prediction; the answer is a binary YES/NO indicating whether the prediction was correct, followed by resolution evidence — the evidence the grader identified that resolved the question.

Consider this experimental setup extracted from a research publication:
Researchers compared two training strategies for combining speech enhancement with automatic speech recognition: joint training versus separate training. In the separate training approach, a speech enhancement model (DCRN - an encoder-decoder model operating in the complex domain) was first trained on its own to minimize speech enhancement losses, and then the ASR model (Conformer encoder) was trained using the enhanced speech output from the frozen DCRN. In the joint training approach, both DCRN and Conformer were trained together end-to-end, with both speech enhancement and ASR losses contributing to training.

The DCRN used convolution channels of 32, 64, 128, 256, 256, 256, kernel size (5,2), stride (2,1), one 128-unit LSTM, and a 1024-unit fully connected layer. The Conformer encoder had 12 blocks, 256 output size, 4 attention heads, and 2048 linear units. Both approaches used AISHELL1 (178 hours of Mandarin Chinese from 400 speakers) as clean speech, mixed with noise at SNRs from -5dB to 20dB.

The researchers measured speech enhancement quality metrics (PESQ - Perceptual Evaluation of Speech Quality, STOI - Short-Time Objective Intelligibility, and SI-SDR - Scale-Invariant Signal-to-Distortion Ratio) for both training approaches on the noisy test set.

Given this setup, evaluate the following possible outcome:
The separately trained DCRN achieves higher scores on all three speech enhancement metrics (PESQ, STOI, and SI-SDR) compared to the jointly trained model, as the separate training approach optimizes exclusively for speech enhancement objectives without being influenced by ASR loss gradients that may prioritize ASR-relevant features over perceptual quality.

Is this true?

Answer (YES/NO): YES